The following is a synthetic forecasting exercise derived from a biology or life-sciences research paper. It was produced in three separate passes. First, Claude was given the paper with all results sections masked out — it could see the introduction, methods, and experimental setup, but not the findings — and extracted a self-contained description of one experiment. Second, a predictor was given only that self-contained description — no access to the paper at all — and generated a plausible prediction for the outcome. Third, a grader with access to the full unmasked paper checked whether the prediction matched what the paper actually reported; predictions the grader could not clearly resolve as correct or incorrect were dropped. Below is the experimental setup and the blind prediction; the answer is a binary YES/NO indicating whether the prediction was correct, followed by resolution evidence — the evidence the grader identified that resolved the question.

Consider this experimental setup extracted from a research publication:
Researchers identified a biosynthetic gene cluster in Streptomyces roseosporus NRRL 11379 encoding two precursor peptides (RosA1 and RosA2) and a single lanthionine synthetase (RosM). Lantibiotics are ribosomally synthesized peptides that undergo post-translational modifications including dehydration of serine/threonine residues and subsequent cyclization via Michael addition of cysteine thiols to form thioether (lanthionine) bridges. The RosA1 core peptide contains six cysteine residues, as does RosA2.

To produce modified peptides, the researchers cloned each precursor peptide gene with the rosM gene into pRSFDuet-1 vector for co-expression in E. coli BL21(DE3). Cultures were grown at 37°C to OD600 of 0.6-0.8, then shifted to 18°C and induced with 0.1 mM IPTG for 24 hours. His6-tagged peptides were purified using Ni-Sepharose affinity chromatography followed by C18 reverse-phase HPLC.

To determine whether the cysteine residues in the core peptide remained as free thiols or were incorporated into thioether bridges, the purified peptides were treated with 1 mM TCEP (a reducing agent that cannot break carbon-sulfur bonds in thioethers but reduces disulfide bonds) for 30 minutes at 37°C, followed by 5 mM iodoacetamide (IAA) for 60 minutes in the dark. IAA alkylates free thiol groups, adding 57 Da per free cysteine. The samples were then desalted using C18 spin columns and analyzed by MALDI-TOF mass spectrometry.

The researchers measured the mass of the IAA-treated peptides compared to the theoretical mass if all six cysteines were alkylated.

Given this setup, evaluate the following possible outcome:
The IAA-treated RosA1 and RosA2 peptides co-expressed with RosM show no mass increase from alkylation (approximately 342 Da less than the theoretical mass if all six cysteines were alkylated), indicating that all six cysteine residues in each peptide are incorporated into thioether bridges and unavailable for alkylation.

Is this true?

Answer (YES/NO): NO